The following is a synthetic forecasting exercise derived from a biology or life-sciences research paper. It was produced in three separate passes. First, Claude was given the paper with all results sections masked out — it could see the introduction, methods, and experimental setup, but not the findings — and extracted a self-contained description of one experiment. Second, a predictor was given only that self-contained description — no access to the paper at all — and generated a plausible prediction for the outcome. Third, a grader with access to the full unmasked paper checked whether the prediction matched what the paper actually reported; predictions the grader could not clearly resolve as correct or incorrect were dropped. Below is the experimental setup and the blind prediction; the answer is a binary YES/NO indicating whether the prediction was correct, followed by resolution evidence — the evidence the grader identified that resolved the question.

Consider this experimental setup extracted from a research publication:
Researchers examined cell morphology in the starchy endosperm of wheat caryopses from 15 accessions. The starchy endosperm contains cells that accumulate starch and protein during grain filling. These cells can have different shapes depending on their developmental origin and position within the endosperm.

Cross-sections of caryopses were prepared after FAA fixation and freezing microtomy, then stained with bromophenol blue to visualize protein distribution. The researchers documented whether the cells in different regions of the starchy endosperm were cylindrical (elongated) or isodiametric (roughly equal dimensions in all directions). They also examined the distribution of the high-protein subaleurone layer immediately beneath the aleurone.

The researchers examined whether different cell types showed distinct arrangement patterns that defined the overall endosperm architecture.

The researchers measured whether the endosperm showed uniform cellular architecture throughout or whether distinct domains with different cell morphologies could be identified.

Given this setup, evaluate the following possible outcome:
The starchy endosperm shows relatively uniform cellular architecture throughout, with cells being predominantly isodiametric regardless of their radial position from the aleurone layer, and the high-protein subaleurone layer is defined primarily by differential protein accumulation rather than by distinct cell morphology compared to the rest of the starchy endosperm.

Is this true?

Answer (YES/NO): NO